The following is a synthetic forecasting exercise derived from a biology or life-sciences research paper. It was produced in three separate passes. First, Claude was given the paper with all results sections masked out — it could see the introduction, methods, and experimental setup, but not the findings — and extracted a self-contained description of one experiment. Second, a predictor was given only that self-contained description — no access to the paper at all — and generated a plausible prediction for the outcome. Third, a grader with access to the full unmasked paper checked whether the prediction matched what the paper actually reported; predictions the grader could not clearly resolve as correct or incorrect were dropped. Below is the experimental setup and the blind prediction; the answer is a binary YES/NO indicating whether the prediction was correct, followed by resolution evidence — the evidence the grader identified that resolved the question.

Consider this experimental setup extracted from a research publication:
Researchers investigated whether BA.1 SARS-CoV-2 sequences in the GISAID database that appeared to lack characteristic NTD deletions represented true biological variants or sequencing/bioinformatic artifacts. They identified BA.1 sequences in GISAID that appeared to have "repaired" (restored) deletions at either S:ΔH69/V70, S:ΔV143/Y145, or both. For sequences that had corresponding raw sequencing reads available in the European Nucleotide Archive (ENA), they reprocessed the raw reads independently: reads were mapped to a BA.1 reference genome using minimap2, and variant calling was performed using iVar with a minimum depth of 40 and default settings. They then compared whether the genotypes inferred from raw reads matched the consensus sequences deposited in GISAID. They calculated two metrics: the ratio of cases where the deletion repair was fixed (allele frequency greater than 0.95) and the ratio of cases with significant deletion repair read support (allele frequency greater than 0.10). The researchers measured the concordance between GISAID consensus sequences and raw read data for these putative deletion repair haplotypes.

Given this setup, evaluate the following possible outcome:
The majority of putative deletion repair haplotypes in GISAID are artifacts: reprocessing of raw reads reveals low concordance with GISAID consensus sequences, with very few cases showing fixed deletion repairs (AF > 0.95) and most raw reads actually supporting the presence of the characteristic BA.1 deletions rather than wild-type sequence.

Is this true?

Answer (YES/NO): YES